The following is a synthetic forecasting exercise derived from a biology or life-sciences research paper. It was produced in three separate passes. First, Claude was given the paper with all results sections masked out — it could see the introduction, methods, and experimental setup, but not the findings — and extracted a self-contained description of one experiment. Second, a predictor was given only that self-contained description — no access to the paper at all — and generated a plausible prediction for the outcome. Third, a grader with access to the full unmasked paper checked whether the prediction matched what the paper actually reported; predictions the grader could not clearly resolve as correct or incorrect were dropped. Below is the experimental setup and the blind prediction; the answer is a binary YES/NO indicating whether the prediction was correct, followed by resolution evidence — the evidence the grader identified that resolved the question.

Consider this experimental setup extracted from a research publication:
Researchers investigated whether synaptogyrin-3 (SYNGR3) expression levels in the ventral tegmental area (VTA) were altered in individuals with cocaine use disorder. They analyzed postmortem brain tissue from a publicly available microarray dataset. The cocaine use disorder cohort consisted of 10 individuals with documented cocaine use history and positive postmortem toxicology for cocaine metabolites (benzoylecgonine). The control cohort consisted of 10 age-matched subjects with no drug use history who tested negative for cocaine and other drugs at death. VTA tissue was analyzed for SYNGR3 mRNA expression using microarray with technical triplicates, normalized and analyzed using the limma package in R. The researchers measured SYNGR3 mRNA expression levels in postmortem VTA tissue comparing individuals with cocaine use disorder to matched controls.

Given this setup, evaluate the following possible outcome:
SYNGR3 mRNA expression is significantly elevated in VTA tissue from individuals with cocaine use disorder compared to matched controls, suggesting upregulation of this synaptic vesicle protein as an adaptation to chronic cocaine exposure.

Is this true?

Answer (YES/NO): NO